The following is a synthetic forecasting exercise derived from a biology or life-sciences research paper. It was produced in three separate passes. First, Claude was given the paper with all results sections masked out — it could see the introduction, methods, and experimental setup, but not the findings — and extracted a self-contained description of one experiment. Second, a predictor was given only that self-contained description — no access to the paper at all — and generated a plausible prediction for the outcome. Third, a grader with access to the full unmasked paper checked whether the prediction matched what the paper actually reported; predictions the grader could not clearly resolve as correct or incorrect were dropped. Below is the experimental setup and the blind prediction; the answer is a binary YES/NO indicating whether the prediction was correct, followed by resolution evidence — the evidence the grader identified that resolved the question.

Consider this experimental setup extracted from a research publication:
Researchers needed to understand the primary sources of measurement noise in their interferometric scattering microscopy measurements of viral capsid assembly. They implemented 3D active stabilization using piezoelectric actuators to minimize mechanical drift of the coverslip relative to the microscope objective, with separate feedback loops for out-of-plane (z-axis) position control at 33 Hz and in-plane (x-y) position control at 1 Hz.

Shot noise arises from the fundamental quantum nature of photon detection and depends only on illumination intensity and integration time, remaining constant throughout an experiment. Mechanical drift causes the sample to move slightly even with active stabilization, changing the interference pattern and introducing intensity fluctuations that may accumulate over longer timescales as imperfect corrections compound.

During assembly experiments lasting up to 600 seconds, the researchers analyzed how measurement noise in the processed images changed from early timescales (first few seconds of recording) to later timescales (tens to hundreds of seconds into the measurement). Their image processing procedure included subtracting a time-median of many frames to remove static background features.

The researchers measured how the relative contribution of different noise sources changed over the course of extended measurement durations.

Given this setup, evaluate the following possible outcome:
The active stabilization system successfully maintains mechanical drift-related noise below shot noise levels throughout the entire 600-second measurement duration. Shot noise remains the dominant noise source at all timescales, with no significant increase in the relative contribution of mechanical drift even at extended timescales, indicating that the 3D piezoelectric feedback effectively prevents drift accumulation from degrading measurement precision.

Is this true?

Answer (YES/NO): NO